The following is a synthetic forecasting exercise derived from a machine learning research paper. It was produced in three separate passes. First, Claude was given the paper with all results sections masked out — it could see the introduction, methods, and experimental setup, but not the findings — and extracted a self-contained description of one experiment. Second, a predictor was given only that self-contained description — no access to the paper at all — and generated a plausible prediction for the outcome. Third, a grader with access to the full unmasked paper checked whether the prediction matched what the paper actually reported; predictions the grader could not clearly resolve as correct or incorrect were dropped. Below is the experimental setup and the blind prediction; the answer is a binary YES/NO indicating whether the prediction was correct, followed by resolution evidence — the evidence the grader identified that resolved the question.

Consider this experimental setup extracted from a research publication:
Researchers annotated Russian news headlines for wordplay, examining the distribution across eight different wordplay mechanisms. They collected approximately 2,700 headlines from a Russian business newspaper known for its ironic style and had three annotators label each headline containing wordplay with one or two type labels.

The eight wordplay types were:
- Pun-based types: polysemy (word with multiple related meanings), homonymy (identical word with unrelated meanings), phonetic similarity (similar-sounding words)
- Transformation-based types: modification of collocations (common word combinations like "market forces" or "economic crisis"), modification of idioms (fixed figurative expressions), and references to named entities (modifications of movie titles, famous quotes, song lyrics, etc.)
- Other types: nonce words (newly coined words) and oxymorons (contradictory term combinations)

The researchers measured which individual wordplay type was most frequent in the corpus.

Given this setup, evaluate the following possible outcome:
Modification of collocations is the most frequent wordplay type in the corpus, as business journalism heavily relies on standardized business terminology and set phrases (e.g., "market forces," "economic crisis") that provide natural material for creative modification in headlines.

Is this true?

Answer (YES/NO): YES